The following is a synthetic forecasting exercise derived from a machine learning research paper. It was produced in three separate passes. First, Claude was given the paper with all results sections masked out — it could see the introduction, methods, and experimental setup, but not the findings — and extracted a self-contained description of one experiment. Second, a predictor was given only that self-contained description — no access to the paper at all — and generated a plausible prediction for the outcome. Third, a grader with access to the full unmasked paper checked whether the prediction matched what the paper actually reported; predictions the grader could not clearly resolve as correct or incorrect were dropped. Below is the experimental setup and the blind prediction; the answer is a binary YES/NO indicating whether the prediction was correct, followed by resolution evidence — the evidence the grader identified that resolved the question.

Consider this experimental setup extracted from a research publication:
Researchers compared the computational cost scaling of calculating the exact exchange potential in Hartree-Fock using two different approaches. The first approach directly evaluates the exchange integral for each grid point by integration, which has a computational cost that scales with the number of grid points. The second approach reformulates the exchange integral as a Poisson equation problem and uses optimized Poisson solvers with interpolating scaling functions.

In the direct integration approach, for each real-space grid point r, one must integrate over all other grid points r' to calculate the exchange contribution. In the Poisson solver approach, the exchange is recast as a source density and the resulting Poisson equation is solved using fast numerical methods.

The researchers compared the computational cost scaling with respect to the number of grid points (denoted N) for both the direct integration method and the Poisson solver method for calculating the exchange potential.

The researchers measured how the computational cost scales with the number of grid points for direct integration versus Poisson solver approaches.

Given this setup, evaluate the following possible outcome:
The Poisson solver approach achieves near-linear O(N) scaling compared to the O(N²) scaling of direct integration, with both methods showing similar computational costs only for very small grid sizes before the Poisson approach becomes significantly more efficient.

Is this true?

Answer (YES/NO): NO